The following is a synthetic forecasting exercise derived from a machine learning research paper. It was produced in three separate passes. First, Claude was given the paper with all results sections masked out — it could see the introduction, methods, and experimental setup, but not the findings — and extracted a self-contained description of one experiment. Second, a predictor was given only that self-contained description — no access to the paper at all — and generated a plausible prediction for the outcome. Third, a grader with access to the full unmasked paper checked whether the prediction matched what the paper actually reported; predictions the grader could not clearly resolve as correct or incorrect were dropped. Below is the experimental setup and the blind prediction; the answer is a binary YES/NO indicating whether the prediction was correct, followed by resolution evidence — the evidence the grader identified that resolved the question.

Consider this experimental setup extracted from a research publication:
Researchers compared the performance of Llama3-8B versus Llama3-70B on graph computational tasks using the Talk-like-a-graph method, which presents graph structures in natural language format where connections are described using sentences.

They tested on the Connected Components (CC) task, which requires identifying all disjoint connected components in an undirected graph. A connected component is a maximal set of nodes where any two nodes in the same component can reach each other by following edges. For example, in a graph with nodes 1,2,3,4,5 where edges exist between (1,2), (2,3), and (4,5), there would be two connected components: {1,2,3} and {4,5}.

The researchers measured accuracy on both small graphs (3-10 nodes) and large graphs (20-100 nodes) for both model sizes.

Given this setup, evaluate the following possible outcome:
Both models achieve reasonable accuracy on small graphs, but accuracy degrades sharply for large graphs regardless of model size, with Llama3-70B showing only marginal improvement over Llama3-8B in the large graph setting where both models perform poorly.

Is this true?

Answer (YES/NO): NO